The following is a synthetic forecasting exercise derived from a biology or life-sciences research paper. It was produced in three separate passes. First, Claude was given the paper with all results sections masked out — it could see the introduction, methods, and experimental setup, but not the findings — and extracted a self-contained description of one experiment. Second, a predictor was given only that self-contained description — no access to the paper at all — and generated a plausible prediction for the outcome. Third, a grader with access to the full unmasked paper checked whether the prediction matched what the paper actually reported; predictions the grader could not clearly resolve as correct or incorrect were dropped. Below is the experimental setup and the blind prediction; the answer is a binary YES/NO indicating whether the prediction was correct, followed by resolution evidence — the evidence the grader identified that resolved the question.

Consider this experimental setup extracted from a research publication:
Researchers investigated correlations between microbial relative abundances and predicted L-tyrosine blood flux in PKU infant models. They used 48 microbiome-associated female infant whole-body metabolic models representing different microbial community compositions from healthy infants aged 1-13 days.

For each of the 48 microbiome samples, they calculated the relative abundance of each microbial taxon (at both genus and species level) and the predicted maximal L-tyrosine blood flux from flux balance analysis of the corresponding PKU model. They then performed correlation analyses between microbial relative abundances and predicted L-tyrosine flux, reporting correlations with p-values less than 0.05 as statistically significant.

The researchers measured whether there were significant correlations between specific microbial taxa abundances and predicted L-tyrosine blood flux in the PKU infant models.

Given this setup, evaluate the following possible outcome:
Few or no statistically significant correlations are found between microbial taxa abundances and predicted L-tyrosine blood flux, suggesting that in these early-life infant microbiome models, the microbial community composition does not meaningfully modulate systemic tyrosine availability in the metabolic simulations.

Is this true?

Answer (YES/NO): NO